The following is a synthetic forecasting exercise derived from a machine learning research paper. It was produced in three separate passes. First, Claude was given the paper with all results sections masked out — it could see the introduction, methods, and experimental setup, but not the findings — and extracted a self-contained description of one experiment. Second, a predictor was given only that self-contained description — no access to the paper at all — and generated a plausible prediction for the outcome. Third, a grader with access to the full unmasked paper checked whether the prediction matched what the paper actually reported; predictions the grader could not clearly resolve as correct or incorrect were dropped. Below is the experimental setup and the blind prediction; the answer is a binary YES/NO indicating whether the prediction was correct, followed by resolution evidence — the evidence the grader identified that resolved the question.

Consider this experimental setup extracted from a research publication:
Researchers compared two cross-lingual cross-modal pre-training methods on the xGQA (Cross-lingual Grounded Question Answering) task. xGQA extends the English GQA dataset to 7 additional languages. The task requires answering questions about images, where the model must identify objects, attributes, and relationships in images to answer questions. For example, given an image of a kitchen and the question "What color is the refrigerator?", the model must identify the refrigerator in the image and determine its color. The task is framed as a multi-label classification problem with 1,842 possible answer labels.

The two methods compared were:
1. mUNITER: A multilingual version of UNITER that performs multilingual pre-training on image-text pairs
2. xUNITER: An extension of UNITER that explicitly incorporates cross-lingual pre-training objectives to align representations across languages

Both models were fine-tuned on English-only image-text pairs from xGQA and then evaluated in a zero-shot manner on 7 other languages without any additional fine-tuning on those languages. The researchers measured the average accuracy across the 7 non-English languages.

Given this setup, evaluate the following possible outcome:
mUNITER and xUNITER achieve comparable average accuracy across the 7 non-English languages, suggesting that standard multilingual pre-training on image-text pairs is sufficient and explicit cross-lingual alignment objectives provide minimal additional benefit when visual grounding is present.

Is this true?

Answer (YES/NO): NO